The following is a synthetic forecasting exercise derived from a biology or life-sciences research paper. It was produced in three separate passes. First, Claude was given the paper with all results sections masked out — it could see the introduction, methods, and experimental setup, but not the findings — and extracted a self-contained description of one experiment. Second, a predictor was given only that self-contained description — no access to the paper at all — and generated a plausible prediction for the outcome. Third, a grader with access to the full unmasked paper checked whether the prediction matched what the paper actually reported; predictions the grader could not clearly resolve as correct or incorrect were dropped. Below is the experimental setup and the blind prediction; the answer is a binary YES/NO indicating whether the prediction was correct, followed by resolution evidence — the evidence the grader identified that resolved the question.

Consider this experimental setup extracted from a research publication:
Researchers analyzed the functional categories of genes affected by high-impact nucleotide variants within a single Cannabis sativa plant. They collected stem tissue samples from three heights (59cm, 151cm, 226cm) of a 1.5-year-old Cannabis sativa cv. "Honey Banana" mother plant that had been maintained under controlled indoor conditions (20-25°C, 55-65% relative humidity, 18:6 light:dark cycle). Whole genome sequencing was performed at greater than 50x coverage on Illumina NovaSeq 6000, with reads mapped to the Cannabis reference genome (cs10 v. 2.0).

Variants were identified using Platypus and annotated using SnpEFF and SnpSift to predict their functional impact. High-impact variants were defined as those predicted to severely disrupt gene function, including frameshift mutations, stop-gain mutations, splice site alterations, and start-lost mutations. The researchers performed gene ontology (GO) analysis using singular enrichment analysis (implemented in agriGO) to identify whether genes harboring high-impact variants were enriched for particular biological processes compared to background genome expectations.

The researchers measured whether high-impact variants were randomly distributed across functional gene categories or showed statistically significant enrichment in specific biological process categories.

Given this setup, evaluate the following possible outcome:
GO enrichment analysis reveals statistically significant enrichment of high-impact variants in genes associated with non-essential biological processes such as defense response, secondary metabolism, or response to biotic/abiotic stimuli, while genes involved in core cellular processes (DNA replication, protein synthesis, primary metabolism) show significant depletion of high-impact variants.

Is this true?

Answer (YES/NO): NO